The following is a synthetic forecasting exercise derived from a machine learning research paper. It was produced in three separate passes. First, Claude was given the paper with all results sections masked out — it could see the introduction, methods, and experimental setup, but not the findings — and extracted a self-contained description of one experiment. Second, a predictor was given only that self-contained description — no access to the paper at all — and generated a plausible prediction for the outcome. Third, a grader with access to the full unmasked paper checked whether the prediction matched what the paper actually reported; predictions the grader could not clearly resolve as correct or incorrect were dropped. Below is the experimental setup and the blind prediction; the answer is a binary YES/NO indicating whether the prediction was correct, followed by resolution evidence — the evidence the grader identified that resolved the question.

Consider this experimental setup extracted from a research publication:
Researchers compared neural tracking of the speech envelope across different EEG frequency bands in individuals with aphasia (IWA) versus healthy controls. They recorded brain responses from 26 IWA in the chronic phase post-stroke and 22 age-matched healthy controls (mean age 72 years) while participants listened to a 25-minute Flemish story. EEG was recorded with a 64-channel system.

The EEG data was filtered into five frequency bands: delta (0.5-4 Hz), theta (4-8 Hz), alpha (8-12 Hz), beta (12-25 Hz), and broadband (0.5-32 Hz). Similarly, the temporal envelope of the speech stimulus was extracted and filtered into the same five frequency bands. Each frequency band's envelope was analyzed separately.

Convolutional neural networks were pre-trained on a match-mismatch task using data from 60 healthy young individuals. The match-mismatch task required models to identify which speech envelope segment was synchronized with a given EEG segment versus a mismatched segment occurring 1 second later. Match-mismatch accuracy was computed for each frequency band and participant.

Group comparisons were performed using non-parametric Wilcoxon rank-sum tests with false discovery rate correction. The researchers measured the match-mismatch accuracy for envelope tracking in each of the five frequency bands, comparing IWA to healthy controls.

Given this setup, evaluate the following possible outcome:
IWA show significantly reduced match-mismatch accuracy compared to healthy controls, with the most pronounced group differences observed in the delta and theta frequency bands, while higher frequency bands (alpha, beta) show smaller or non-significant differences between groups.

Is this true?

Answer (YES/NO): NO